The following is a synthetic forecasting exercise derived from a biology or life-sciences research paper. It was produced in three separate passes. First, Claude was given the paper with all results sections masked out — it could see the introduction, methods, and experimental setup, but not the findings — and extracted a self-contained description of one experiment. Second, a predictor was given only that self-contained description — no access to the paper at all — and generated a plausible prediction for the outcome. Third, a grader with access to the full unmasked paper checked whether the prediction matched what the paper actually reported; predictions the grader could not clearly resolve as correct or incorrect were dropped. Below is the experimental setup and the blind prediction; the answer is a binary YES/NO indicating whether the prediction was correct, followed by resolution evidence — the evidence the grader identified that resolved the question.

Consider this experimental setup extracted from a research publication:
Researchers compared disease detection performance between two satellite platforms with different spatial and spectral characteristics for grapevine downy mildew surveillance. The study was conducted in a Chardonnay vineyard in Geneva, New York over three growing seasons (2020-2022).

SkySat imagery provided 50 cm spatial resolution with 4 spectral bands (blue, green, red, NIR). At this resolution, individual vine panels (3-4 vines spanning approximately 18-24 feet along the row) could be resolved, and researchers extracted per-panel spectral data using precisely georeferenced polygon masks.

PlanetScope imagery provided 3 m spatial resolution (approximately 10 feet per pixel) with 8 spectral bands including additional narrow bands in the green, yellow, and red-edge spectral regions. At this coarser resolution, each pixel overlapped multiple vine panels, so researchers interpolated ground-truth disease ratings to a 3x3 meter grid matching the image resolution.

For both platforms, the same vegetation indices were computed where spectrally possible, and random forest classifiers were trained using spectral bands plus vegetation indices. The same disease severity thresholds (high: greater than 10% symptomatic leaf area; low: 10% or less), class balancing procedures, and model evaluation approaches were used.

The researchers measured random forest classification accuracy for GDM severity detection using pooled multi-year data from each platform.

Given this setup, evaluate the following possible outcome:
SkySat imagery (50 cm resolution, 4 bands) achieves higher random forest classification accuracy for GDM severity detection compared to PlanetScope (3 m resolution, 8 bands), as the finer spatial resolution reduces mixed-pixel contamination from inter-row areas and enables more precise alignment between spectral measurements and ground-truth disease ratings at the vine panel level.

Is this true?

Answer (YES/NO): NO